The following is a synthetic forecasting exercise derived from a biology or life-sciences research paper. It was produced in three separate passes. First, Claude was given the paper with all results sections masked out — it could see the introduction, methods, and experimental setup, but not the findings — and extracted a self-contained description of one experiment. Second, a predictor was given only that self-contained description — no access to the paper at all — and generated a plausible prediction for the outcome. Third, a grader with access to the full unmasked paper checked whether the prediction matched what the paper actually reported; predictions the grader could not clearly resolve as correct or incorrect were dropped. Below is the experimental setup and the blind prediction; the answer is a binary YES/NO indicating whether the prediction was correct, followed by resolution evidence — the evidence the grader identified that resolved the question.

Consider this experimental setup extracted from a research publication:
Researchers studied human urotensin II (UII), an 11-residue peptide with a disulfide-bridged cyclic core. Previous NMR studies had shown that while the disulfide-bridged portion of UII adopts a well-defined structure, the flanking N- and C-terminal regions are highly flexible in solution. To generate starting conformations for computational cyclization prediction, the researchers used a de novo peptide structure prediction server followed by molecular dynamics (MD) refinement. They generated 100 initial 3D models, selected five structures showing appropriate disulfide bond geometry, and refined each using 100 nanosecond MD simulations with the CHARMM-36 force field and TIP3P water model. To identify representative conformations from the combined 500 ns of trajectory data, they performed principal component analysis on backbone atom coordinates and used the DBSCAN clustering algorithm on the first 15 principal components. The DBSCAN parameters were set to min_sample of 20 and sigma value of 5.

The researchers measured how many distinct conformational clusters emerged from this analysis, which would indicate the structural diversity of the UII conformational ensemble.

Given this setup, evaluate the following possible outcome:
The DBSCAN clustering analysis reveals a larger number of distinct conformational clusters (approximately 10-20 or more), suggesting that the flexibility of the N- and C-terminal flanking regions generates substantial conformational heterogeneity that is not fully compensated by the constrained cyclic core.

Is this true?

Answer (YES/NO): YES